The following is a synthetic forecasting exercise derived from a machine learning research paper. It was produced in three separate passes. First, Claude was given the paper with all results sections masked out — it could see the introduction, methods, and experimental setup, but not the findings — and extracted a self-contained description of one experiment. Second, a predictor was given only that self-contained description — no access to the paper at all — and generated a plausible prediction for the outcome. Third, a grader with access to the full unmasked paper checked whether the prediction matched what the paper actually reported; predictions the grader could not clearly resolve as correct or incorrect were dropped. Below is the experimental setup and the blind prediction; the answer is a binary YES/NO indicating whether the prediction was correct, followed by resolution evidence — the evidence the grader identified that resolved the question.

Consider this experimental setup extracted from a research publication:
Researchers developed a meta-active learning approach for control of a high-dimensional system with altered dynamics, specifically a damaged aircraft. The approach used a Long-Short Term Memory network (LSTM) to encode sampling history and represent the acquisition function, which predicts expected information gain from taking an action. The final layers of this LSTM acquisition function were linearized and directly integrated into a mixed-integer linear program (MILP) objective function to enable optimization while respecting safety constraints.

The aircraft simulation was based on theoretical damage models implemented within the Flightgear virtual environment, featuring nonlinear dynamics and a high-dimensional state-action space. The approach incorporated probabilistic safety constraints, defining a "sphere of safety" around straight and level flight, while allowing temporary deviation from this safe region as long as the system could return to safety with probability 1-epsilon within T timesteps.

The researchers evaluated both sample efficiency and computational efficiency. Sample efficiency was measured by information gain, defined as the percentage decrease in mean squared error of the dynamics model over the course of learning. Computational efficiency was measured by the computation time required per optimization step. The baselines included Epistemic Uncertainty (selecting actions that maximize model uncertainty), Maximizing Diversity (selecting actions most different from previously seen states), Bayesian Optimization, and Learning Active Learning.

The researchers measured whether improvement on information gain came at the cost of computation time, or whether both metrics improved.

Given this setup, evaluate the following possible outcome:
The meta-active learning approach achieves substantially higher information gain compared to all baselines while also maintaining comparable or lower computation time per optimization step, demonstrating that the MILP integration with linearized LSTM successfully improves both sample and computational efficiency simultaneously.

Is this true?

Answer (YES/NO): YES